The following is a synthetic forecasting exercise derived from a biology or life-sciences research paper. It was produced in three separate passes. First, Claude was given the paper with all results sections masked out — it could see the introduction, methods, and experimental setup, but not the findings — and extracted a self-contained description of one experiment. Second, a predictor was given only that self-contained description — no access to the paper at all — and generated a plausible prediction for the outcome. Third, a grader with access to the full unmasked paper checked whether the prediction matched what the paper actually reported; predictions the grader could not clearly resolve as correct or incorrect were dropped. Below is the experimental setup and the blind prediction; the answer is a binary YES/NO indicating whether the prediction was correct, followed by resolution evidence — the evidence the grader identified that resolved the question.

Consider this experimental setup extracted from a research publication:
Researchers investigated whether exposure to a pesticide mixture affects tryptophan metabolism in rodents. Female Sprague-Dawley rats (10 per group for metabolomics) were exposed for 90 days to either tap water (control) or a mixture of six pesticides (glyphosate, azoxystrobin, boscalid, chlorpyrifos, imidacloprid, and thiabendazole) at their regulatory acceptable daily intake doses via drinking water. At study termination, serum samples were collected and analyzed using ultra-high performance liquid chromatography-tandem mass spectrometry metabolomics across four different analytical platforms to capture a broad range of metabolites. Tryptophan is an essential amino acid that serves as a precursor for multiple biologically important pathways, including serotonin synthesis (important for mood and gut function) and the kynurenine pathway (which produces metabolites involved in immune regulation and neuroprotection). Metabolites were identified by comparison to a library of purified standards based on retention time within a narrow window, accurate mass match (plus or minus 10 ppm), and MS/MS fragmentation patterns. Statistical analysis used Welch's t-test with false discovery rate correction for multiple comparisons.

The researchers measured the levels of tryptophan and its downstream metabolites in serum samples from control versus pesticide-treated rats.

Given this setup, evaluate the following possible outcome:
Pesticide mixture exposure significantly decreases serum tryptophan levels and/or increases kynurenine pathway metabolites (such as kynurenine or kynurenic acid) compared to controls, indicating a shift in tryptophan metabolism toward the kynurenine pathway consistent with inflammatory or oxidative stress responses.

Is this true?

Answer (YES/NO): YES